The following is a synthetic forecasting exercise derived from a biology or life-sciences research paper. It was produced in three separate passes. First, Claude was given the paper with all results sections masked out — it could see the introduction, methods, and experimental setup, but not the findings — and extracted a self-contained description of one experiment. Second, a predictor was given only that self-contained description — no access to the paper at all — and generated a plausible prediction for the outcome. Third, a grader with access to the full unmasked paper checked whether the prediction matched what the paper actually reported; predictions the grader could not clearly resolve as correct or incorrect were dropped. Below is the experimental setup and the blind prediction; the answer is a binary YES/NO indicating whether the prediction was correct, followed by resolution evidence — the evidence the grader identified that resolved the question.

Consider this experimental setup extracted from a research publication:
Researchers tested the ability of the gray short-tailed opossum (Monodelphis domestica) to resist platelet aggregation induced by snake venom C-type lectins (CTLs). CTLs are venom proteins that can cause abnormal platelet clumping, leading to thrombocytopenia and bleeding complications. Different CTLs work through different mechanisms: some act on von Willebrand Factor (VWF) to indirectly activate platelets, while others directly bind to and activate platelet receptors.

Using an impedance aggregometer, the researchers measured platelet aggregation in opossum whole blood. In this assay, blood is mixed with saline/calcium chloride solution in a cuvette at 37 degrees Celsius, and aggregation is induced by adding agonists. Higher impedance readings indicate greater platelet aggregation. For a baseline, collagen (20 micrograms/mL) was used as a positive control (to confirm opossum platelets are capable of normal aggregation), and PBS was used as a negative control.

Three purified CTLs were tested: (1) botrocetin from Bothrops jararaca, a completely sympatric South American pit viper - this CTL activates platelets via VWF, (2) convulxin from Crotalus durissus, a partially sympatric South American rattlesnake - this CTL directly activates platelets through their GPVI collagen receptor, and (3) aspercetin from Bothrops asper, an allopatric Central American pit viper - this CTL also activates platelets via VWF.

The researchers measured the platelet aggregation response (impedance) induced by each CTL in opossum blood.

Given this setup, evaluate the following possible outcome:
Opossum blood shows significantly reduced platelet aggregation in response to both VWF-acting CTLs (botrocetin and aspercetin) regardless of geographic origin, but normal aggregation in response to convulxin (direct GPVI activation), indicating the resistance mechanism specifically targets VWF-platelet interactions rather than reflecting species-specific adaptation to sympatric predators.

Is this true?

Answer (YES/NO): NO